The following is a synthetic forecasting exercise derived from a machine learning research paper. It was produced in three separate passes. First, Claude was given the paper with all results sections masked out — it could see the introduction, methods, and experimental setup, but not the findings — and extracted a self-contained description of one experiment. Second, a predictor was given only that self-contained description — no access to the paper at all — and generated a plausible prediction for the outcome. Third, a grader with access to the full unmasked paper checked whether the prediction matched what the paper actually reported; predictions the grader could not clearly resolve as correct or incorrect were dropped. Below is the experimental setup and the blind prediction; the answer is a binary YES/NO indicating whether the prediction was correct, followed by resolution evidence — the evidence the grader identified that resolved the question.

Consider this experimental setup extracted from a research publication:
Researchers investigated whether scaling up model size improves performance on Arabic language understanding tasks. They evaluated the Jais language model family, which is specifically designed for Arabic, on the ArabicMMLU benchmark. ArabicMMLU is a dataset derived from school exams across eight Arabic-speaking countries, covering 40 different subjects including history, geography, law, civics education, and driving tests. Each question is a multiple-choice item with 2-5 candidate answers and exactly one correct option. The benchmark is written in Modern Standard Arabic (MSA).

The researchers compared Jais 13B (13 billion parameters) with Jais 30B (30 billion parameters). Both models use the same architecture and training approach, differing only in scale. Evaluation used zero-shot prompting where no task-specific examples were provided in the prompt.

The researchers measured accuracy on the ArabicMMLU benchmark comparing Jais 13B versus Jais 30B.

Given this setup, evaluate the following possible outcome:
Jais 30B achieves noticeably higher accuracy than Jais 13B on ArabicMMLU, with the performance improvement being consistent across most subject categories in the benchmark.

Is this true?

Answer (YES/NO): NO